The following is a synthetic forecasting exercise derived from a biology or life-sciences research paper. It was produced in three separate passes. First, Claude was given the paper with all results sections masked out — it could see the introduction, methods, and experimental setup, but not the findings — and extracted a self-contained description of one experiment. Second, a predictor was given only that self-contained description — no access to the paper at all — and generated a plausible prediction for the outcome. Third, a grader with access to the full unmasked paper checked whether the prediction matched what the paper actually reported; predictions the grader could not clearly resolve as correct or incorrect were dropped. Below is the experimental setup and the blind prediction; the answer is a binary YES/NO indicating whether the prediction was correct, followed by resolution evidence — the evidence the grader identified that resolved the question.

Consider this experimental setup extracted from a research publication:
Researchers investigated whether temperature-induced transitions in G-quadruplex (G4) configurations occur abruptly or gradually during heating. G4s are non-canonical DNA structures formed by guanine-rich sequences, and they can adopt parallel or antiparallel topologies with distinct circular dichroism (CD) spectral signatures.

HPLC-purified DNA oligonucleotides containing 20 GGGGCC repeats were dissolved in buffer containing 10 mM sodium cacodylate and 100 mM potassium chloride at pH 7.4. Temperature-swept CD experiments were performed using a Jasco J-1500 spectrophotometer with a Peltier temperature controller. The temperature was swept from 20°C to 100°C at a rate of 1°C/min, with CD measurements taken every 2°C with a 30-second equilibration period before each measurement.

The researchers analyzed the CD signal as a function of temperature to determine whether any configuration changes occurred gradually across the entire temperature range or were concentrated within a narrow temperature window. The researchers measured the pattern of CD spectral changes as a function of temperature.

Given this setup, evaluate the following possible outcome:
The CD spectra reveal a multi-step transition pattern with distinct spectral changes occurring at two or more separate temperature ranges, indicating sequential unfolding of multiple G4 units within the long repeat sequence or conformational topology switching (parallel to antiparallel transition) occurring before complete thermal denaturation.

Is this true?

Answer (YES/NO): NO